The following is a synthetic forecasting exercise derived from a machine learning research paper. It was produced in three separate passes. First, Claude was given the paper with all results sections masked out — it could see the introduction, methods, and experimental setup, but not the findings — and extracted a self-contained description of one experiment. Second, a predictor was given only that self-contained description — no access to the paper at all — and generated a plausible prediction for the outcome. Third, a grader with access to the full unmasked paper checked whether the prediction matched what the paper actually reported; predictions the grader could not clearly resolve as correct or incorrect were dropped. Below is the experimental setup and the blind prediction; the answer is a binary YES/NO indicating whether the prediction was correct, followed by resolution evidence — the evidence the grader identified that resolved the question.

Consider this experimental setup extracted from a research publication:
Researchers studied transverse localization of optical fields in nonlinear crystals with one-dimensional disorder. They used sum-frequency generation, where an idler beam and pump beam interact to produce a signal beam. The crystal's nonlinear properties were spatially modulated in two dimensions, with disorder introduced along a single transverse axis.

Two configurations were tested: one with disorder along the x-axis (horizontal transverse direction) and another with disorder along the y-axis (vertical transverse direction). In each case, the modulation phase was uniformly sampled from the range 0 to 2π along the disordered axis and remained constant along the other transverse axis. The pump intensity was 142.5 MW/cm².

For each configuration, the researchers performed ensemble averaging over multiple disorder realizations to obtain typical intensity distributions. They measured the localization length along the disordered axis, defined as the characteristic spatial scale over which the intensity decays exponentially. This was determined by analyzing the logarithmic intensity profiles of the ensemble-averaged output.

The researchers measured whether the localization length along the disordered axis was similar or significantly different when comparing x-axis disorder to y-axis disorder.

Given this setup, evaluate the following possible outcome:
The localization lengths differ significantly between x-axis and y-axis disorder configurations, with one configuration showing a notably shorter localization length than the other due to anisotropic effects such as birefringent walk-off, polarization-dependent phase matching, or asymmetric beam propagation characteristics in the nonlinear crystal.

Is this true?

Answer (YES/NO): NO